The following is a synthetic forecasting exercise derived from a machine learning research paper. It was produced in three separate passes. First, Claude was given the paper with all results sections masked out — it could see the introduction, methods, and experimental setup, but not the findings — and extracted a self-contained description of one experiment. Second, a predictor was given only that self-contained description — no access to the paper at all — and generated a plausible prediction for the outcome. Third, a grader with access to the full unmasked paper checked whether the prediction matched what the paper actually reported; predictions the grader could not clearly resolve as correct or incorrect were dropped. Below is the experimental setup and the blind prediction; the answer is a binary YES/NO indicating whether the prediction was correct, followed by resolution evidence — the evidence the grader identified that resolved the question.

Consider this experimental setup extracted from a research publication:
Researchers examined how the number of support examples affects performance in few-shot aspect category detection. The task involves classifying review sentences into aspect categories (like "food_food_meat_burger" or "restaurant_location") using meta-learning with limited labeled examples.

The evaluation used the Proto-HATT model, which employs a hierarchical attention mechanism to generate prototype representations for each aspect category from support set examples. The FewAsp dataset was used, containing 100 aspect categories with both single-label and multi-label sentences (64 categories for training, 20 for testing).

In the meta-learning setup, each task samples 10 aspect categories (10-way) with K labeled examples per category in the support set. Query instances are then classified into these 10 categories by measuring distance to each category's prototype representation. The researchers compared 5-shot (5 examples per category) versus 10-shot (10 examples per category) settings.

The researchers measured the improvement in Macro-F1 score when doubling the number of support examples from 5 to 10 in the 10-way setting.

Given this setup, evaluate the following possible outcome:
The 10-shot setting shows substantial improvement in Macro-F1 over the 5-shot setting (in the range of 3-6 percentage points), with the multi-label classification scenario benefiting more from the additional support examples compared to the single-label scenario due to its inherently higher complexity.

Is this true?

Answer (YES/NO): YES